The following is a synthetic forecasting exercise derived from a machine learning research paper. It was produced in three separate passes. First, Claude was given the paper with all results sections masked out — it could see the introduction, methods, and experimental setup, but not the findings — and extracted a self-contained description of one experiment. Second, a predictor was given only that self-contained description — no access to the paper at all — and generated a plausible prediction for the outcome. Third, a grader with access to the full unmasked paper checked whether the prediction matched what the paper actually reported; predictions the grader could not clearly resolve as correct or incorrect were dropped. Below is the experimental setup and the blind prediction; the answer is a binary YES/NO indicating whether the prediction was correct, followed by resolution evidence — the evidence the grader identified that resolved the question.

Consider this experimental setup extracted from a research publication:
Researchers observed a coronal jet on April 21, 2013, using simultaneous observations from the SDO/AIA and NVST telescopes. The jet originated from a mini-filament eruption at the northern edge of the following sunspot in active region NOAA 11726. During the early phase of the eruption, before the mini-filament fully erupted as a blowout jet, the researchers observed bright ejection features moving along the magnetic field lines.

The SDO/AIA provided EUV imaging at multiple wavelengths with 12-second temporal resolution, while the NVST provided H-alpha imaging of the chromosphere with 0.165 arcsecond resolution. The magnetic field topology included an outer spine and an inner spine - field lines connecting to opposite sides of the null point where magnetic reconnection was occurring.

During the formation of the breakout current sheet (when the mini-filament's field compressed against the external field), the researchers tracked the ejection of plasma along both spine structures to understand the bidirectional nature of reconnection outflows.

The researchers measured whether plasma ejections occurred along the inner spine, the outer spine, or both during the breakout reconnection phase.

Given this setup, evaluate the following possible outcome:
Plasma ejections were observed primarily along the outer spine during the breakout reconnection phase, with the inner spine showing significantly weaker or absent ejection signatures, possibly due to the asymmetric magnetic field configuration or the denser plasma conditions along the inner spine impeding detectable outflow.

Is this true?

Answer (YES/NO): NO